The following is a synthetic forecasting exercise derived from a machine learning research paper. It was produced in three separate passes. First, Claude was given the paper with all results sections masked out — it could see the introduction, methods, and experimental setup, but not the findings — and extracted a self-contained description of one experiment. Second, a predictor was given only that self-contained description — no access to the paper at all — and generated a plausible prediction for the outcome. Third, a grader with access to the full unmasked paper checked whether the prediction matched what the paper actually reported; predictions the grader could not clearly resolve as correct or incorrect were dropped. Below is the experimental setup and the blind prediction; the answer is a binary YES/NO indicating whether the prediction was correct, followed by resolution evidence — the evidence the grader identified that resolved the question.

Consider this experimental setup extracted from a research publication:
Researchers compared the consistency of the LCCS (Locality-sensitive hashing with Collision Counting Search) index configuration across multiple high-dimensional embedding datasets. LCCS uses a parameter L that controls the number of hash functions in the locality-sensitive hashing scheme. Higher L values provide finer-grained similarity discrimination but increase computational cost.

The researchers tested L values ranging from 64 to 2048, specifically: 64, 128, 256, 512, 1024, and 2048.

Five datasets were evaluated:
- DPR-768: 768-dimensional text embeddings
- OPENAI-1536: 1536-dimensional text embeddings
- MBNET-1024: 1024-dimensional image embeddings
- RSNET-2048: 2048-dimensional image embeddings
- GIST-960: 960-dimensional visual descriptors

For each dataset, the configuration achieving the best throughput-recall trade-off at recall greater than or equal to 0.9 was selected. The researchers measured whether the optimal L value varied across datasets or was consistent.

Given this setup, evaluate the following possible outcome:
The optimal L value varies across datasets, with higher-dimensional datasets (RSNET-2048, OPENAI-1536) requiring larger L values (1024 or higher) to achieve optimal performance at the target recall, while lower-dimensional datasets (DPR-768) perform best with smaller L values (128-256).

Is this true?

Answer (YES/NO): NO